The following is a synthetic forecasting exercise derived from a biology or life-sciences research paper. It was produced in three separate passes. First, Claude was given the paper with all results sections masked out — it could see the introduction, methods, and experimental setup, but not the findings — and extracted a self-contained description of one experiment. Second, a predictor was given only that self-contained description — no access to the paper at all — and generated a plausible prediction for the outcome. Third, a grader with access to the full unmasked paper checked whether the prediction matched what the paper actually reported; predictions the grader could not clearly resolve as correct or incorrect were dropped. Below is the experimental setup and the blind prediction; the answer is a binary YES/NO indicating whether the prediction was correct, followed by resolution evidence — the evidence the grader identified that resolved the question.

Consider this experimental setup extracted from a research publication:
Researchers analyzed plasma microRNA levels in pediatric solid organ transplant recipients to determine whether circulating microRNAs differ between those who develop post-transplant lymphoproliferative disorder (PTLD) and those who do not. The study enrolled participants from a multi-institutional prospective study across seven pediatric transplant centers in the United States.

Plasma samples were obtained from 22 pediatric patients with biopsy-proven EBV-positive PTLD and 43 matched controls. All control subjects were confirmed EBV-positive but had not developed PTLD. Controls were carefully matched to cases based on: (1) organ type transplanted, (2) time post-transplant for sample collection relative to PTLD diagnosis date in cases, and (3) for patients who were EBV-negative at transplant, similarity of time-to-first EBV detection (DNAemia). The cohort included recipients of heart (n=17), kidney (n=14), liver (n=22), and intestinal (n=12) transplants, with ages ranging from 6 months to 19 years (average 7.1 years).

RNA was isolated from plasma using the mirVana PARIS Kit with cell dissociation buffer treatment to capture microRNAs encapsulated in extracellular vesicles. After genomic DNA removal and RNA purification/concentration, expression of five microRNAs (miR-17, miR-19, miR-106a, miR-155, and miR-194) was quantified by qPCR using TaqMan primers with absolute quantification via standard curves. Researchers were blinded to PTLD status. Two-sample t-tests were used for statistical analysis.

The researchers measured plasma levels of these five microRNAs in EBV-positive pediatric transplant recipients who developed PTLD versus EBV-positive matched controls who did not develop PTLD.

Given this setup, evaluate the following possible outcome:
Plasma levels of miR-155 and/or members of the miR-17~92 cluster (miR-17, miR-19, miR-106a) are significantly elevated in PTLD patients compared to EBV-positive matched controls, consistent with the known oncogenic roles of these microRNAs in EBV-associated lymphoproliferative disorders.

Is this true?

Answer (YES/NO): NO